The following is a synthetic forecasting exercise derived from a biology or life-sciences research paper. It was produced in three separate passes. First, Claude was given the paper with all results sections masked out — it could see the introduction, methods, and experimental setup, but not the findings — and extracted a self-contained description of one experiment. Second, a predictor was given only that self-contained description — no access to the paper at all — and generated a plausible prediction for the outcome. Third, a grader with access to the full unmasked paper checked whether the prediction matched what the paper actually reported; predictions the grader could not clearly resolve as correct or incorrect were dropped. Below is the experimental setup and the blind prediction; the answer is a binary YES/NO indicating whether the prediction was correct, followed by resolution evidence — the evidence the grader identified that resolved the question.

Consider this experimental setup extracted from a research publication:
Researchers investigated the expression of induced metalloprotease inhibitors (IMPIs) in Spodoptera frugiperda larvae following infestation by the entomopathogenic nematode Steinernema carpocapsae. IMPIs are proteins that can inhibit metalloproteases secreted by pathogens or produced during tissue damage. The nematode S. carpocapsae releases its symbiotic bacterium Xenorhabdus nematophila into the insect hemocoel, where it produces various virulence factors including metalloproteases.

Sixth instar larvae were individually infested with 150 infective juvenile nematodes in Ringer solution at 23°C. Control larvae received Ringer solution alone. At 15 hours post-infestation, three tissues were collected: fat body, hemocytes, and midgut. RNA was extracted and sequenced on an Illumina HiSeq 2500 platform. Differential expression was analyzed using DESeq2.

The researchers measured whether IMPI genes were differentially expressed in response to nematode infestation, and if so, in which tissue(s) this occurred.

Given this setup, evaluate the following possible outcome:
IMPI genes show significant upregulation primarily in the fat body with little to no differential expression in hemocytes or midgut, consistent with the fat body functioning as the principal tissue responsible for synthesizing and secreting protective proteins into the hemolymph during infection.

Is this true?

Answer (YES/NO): NO